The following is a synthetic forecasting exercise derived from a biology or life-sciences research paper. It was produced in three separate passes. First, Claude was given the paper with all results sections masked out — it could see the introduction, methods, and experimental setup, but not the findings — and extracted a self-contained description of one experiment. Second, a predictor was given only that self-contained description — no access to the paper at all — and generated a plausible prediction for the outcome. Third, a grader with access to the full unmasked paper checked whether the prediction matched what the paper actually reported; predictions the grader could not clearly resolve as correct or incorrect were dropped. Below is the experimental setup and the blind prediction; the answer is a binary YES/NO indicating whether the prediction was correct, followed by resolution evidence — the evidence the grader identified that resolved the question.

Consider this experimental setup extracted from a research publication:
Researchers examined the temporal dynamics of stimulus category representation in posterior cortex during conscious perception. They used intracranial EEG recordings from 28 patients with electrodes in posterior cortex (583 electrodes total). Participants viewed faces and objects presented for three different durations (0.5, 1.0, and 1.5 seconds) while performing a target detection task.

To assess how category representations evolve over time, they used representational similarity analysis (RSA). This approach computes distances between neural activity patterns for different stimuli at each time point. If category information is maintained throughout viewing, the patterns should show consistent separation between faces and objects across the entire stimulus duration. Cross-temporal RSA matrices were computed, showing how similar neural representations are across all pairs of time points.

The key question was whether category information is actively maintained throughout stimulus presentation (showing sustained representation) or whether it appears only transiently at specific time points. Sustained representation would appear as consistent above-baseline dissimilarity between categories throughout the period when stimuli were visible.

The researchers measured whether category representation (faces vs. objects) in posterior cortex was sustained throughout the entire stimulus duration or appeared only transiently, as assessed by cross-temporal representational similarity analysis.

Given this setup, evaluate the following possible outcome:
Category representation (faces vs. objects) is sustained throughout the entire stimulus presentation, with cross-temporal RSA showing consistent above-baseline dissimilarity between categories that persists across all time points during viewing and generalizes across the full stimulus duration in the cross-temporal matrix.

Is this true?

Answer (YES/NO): YES